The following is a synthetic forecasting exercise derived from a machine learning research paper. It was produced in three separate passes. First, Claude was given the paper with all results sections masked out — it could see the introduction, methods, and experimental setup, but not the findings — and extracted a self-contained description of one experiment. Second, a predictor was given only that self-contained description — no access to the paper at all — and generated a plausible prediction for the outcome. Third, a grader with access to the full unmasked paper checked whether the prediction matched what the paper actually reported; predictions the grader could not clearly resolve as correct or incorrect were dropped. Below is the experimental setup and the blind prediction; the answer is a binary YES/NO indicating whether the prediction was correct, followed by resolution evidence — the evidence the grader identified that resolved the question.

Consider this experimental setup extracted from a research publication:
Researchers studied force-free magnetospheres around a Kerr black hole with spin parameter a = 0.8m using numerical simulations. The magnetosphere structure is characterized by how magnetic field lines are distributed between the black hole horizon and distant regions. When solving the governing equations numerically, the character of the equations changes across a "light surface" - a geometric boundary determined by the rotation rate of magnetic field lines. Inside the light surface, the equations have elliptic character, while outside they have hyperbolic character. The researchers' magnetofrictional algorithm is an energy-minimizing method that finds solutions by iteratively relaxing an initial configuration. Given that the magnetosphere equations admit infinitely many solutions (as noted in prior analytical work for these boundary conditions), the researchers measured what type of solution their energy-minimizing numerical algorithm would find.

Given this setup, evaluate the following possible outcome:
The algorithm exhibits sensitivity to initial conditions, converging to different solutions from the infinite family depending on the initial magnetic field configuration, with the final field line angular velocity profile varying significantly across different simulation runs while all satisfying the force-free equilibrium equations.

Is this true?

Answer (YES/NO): NO